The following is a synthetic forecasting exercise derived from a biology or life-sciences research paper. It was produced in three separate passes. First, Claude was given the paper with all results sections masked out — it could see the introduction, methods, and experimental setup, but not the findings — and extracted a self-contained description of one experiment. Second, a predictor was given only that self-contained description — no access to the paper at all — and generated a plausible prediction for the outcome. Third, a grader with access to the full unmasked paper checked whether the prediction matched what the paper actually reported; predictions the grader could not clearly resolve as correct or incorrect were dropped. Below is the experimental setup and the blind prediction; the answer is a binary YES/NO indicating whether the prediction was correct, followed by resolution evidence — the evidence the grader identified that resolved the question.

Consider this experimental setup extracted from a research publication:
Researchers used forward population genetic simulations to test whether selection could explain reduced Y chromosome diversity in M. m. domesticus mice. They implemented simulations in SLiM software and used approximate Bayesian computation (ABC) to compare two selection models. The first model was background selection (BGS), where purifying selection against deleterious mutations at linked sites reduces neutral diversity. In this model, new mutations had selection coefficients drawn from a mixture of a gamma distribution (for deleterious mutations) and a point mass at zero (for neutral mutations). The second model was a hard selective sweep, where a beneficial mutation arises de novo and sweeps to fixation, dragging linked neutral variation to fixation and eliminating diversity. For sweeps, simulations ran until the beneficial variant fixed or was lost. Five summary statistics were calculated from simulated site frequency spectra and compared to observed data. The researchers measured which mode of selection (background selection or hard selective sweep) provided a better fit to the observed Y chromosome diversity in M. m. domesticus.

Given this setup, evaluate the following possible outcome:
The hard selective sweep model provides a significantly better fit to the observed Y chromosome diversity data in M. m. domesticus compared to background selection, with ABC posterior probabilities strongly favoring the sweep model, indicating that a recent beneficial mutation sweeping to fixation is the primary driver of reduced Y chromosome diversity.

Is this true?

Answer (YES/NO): NO